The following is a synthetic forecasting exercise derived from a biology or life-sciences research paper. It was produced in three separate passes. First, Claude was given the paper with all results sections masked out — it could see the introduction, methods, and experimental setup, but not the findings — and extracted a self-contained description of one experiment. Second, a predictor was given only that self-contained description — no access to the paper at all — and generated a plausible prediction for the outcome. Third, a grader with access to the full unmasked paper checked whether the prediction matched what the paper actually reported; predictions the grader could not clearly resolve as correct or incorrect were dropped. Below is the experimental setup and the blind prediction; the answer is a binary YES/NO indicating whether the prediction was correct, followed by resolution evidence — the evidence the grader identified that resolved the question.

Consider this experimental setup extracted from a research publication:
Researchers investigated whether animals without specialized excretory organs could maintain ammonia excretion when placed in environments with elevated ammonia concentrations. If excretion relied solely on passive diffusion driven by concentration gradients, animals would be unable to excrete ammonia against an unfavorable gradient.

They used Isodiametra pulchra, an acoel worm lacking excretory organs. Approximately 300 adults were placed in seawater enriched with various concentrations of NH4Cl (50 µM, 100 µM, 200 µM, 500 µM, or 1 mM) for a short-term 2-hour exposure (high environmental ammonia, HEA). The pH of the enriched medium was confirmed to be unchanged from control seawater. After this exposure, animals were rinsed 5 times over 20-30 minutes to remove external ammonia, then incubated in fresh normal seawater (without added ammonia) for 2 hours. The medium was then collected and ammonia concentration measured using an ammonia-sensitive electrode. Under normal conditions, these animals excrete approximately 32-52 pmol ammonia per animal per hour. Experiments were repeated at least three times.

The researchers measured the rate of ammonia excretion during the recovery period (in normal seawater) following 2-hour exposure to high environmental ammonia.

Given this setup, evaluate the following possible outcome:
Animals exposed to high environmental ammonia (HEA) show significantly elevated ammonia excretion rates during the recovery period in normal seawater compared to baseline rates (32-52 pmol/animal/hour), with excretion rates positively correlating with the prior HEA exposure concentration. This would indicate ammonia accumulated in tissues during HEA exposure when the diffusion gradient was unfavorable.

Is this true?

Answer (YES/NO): YES